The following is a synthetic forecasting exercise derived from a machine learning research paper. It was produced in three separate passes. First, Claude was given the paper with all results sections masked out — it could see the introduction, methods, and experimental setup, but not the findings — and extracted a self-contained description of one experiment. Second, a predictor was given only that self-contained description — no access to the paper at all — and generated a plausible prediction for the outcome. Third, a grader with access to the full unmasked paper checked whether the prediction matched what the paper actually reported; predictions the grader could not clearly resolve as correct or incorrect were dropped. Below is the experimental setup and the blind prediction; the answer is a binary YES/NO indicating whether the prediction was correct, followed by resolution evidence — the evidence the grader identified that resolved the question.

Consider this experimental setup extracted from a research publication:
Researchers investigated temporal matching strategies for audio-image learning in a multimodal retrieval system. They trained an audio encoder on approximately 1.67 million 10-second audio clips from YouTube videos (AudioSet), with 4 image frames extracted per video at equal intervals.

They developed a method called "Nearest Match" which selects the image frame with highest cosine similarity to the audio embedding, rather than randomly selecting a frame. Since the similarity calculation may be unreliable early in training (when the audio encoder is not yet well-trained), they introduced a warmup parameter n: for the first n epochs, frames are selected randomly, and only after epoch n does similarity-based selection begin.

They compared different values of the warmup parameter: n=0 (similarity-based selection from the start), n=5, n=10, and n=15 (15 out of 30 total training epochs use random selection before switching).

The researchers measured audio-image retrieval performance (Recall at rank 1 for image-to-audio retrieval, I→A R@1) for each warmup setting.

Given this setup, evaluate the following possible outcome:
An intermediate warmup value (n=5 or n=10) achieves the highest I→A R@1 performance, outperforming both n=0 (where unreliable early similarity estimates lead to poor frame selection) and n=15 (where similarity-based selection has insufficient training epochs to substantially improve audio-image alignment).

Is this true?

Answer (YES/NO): NO